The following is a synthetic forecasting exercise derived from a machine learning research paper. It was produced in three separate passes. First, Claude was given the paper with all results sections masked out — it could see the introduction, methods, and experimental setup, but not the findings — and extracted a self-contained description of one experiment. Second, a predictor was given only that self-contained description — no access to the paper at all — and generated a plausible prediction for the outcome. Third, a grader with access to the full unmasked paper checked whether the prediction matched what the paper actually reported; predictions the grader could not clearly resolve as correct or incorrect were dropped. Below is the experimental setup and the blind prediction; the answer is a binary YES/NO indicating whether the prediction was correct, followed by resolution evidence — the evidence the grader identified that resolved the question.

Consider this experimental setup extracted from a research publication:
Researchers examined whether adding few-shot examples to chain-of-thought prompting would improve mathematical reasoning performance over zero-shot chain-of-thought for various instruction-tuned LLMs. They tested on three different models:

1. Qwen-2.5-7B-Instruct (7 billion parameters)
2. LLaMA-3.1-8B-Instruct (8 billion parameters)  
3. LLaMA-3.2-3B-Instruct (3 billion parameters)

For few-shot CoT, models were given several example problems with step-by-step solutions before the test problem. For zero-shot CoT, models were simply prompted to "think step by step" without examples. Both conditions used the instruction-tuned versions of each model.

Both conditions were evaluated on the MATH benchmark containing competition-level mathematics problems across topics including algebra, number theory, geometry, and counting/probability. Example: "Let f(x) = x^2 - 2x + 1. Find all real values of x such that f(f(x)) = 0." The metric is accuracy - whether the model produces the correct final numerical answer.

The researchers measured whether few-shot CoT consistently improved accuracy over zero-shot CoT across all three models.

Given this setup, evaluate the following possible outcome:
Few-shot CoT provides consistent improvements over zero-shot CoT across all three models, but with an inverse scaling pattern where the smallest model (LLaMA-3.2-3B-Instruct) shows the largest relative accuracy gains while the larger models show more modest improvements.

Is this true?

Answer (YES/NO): NO